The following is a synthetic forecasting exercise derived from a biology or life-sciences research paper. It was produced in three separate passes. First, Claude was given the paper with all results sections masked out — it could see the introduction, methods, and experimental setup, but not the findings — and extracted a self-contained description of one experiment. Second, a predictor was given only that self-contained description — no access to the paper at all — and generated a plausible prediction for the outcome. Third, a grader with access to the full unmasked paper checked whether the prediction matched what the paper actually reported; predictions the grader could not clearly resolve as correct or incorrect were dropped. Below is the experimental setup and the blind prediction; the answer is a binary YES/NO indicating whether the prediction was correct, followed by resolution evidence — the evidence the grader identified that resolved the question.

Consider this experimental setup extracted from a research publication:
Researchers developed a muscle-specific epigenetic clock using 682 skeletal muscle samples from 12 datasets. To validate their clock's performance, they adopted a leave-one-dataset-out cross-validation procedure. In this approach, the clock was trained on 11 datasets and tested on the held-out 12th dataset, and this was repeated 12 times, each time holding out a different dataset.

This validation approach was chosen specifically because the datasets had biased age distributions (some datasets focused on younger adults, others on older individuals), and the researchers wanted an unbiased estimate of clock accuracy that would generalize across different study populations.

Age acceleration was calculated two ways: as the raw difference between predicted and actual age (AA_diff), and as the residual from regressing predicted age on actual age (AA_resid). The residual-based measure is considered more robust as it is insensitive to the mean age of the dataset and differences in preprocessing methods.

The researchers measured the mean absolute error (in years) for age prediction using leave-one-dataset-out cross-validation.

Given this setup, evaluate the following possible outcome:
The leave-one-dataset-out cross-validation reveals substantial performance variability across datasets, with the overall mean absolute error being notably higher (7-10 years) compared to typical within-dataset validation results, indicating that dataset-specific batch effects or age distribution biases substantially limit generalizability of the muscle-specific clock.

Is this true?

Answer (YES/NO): NO